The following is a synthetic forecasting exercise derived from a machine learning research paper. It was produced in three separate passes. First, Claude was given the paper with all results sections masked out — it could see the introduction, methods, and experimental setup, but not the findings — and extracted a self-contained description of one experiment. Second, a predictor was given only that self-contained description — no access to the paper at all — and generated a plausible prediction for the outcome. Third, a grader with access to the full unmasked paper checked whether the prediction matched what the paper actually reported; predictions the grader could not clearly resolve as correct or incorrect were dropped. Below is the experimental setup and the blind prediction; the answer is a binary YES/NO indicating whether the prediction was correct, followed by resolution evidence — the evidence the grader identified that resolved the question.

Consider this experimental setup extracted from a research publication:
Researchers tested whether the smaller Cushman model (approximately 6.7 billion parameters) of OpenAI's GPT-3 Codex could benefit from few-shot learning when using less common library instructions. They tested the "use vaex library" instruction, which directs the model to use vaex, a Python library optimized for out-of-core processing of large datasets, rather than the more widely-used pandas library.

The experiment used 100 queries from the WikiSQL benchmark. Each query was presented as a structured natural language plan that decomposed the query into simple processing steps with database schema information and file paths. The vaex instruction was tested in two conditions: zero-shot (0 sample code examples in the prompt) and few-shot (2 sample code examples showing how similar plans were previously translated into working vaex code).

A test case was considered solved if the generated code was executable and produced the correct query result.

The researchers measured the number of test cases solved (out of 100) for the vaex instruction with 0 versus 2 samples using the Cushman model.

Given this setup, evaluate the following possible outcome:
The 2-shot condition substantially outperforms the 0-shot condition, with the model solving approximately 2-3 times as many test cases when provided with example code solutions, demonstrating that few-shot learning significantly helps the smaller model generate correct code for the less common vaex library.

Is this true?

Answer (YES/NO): NO